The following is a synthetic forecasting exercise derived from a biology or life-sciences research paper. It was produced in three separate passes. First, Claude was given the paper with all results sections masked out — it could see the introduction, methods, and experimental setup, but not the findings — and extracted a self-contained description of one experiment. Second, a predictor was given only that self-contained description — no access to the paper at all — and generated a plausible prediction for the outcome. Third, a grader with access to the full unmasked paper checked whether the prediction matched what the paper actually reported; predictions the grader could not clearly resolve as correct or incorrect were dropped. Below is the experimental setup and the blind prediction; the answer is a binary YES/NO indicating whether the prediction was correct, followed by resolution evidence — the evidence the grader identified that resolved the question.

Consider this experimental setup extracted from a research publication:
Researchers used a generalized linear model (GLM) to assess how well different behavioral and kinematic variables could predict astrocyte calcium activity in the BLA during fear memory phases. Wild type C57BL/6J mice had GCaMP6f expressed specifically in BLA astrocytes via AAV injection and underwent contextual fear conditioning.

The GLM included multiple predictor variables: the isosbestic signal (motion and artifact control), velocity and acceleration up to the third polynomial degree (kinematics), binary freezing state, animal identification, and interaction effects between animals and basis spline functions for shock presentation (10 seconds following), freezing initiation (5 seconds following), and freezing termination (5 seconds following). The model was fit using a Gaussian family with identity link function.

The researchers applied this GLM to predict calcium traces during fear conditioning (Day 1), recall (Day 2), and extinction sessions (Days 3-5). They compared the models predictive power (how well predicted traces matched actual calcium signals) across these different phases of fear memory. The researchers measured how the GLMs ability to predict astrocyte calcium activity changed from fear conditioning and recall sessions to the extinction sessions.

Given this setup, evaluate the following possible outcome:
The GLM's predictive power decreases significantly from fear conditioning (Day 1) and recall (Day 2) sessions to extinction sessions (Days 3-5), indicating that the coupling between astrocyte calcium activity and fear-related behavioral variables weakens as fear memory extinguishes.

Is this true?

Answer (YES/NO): YES